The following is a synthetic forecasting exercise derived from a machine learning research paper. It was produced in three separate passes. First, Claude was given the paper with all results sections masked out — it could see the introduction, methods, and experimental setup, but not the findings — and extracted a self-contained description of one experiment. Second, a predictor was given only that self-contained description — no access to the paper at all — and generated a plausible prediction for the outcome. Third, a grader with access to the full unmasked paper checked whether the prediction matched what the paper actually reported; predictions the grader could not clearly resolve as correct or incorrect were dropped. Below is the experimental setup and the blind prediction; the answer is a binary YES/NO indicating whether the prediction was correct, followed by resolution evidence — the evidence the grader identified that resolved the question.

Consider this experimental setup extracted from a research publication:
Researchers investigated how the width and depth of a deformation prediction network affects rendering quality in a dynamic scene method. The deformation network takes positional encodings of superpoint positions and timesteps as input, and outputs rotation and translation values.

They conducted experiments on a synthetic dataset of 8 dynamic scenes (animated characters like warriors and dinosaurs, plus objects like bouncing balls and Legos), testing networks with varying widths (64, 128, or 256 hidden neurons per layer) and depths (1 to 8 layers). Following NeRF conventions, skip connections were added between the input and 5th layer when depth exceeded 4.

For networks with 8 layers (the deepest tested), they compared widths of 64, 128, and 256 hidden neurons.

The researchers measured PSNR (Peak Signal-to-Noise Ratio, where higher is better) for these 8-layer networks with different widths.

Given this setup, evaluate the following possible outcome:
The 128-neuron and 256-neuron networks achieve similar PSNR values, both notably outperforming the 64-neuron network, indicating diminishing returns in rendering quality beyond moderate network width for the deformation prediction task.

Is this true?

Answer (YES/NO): NO